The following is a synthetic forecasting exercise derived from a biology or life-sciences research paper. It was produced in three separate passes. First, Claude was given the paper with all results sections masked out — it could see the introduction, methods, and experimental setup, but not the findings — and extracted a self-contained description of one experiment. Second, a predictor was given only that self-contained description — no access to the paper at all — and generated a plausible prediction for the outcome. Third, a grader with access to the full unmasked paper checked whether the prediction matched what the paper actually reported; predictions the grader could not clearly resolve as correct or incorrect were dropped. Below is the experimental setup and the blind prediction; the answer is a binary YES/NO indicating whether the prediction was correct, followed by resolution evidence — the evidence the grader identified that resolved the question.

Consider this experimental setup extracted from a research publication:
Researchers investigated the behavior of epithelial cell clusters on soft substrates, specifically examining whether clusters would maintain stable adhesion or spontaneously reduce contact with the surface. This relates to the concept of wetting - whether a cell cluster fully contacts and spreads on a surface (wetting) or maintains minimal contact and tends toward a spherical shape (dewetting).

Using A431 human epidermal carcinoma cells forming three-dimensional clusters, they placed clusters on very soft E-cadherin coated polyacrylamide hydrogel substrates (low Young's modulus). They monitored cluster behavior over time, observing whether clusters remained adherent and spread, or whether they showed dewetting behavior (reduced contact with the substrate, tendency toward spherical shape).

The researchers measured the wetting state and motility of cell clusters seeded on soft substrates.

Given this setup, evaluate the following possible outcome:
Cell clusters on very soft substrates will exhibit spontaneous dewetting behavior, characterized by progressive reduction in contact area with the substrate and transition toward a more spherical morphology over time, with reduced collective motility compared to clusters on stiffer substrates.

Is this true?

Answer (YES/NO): YES